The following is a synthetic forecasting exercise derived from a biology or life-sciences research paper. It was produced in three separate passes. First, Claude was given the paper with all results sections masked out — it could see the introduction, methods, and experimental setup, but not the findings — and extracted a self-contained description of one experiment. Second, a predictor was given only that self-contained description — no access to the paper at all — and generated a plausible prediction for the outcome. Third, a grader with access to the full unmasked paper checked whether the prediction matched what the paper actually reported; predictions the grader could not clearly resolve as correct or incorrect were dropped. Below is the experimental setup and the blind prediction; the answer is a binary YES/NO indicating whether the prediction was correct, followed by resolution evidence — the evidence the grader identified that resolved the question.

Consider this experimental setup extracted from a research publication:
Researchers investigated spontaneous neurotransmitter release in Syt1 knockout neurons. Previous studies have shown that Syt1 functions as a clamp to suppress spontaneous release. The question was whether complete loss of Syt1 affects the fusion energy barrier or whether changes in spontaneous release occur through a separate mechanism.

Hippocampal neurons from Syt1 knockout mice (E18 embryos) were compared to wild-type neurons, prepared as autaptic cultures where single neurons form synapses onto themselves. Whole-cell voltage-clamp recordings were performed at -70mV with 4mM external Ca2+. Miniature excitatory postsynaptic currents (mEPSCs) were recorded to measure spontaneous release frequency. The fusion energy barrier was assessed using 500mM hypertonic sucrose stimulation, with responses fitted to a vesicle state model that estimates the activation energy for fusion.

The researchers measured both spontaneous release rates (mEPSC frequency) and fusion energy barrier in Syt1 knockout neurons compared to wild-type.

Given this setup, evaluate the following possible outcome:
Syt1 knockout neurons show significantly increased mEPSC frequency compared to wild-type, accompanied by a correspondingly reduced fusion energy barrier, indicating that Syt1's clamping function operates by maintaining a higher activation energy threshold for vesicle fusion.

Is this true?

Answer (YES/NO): NO